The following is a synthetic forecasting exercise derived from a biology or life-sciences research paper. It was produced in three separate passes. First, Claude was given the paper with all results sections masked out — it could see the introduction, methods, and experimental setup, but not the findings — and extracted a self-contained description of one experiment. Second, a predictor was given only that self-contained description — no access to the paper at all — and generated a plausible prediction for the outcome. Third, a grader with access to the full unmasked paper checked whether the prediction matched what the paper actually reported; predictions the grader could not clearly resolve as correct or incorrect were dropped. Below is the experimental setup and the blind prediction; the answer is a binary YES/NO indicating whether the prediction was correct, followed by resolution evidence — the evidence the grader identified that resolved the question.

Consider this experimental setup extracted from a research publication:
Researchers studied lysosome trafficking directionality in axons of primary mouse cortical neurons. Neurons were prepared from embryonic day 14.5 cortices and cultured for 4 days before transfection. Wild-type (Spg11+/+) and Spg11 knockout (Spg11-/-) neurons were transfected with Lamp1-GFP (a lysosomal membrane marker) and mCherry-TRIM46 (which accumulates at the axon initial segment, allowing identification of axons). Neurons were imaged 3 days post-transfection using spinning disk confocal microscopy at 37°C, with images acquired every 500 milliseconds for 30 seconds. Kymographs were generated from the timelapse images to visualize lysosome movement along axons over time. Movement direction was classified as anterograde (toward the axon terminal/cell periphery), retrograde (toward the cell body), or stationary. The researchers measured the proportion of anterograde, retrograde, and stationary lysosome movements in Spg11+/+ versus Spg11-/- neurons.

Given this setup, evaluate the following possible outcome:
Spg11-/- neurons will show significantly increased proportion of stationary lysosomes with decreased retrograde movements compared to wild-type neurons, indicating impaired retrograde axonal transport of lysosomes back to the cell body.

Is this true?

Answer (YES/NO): NO